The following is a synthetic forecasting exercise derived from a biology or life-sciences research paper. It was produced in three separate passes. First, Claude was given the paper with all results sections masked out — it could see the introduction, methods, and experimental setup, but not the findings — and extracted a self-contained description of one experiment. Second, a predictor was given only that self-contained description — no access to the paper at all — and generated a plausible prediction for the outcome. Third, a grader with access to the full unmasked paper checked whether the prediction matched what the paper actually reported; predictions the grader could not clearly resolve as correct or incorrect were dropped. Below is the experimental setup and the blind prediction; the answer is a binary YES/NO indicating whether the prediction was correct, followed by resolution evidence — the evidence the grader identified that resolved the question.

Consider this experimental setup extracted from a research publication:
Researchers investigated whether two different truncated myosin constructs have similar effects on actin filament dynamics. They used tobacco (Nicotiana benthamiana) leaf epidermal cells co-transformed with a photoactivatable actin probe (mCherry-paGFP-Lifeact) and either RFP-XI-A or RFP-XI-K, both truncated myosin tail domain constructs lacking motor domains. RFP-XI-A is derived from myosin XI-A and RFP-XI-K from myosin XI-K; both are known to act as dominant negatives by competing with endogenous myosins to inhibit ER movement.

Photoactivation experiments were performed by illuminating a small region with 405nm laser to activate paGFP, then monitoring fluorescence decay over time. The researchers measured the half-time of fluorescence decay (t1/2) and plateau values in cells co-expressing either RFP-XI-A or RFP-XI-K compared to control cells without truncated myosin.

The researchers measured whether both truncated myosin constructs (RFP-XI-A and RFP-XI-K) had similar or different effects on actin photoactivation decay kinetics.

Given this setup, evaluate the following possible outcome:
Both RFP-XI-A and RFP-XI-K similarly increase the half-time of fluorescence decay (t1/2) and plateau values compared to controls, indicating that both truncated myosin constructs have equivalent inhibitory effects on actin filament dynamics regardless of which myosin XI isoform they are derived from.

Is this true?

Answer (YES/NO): NO